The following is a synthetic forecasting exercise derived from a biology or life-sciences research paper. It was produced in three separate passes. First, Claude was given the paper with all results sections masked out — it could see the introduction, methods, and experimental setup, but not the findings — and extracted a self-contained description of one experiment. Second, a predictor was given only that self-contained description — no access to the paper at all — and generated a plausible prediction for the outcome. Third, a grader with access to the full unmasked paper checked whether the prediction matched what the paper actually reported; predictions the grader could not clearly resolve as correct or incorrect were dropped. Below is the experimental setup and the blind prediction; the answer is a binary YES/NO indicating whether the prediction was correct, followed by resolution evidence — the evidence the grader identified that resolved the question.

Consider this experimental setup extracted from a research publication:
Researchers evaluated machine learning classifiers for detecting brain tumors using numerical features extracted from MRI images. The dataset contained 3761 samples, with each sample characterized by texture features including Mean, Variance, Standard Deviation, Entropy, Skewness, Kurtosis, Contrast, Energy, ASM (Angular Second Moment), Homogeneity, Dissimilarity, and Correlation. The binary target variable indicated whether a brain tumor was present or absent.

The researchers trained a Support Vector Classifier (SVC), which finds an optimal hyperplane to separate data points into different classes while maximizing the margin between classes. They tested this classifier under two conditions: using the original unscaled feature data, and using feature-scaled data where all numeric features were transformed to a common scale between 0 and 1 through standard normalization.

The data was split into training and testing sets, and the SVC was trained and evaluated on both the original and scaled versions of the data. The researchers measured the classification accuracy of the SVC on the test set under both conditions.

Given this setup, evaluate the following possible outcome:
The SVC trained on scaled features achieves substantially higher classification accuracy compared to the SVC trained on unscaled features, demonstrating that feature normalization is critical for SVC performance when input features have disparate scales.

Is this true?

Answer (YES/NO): YES